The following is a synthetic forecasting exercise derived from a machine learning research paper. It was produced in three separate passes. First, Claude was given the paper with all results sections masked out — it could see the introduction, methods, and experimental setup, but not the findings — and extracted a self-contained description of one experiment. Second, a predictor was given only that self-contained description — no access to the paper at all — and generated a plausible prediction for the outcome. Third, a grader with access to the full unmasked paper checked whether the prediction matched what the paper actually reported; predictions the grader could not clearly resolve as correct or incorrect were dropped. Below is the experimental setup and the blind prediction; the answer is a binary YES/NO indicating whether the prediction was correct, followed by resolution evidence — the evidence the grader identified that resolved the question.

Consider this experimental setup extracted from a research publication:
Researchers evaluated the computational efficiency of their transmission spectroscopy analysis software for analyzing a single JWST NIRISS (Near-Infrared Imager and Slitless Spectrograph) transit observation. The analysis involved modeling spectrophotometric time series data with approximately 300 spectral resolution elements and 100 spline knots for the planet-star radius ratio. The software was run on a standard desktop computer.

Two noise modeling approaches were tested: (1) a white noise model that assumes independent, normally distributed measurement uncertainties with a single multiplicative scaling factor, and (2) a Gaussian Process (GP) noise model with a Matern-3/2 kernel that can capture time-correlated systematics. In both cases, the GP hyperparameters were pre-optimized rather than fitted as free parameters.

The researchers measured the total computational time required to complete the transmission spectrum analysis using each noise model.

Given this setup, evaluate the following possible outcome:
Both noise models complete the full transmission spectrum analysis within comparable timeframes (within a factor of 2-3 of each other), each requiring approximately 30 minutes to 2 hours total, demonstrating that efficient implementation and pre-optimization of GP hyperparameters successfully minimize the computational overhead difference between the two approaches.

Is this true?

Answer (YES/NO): NO